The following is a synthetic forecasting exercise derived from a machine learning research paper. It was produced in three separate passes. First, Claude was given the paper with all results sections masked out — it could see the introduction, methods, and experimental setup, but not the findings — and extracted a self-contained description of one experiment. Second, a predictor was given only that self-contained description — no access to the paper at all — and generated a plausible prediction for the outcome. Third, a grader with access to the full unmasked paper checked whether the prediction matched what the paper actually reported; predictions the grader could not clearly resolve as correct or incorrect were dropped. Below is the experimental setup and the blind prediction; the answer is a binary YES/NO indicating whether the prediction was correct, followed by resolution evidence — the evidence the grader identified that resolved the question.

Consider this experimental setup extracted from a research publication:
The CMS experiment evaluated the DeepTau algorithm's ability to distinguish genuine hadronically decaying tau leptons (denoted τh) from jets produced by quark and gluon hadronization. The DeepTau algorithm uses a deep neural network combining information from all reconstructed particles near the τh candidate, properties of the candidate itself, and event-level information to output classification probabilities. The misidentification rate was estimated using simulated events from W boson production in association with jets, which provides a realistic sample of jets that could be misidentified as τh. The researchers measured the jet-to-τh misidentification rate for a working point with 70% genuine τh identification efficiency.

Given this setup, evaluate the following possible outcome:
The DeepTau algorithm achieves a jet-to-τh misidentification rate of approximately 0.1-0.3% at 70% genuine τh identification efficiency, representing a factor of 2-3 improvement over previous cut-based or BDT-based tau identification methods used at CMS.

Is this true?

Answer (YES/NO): NO